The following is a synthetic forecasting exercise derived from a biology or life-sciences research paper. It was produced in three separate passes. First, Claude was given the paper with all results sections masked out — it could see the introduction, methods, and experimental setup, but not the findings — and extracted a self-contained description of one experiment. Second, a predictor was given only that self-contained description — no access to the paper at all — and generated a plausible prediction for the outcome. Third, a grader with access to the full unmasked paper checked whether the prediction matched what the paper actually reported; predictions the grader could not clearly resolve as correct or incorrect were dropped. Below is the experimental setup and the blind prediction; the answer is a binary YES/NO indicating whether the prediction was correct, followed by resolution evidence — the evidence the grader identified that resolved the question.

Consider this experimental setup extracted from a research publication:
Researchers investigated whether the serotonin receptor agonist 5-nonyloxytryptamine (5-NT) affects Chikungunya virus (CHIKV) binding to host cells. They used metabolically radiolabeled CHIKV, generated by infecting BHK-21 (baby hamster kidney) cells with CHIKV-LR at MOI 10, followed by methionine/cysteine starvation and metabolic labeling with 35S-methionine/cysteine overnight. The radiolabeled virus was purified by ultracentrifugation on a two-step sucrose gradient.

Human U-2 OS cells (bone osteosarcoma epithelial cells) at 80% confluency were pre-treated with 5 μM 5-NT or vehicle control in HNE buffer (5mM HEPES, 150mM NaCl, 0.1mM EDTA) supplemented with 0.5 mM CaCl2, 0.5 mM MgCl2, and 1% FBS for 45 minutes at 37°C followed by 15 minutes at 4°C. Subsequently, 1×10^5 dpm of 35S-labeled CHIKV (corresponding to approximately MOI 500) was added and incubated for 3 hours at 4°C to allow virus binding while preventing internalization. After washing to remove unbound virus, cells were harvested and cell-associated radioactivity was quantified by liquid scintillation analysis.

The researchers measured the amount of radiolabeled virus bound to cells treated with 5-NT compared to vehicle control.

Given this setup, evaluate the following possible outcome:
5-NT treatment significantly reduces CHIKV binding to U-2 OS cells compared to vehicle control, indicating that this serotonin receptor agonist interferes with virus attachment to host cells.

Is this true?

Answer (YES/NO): NO